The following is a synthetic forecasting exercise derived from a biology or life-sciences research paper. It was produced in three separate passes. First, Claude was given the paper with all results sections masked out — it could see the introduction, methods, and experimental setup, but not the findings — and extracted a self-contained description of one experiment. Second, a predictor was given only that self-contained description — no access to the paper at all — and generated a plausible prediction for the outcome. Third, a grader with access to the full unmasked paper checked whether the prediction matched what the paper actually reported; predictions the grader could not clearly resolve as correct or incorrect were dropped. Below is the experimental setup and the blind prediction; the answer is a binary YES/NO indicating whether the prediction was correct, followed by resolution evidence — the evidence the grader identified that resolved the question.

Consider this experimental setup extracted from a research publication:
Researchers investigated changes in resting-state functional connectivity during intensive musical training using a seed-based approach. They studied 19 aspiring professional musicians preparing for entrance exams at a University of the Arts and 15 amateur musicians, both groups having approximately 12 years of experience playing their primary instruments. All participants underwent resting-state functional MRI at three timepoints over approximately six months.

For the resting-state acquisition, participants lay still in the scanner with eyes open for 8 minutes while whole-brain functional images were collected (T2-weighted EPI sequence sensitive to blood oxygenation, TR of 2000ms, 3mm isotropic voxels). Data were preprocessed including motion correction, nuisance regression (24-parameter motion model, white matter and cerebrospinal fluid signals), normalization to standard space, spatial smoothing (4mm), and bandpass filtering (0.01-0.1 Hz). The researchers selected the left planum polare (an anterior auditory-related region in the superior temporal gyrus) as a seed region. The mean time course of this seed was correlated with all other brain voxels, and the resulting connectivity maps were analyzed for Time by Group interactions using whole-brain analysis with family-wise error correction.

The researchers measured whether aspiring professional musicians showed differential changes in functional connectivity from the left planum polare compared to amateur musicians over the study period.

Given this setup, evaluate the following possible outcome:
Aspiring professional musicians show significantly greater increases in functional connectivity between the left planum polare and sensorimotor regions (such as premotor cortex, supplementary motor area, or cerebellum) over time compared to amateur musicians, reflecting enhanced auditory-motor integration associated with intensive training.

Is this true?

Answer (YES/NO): YES